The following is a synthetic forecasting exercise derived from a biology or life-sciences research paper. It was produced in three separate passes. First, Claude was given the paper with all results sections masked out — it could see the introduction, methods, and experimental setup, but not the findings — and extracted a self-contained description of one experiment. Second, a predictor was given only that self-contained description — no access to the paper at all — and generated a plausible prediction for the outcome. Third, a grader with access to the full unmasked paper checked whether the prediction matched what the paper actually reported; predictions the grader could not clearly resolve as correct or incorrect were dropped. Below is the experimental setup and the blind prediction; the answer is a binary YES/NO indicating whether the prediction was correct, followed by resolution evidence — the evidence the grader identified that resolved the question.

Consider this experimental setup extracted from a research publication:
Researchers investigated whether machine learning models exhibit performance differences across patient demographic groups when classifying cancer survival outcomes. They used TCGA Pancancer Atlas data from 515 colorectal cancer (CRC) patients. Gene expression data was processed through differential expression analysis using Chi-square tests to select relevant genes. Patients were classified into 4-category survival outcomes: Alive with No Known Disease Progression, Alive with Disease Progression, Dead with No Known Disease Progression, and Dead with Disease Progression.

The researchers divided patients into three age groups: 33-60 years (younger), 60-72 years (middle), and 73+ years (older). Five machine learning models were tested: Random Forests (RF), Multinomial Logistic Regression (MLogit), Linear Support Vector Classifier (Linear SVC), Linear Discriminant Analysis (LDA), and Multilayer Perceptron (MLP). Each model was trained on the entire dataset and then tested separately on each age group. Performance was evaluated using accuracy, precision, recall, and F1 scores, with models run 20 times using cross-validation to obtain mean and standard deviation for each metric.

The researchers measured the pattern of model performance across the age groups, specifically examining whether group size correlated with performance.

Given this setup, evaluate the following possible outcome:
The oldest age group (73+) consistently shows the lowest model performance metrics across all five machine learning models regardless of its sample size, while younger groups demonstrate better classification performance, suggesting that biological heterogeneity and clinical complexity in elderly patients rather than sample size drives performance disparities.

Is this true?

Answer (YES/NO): NO